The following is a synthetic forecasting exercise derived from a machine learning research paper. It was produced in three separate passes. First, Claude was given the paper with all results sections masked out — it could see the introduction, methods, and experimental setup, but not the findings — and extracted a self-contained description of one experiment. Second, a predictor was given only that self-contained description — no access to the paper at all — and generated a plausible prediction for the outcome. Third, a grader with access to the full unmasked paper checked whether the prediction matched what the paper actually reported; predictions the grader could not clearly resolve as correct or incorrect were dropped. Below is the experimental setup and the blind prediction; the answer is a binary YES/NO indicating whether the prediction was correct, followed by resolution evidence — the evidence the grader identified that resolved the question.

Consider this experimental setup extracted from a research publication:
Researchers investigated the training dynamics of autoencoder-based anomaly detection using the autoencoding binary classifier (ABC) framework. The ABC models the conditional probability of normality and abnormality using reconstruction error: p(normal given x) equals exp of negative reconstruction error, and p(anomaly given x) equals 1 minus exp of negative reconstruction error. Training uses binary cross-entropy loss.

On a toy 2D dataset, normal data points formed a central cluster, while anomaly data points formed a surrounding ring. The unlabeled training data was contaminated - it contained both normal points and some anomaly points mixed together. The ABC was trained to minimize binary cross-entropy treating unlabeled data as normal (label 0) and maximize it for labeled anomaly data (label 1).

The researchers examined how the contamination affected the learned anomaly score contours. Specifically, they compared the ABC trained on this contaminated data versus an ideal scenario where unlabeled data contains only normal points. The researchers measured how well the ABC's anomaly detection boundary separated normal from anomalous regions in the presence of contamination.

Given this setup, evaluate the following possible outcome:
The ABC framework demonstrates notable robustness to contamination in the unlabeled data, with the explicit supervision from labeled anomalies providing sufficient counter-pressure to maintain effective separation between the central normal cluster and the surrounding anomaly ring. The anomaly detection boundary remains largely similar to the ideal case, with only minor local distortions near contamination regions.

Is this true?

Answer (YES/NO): NO